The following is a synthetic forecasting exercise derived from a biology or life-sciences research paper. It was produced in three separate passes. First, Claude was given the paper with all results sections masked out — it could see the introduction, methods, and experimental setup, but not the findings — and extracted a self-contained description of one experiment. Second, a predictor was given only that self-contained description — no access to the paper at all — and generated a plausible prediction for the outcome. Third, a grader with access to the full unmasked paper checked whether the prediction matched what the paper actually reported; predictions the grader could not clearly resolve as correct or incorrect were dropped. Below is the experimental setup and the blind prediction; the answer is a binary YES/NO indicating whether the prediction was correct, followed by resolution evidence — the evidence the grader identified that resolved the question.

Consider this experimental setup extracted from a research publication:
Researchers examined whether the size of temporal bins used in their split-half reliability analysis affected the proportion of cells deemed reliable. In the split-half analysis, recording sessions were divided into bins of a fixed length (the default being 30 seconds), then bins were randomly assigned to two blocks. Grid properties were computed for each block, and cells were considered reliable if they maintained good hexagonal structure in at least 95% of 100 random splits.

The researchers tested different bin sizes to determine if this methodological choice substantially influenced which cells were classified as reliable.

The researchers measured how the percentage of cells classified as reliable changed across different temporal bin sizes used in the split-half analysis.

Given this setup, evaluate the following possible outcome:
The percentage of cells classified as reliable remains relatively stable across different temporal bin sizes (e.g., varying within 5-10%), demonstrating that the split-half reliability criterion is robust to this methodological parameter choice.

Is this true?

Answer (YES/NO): YES